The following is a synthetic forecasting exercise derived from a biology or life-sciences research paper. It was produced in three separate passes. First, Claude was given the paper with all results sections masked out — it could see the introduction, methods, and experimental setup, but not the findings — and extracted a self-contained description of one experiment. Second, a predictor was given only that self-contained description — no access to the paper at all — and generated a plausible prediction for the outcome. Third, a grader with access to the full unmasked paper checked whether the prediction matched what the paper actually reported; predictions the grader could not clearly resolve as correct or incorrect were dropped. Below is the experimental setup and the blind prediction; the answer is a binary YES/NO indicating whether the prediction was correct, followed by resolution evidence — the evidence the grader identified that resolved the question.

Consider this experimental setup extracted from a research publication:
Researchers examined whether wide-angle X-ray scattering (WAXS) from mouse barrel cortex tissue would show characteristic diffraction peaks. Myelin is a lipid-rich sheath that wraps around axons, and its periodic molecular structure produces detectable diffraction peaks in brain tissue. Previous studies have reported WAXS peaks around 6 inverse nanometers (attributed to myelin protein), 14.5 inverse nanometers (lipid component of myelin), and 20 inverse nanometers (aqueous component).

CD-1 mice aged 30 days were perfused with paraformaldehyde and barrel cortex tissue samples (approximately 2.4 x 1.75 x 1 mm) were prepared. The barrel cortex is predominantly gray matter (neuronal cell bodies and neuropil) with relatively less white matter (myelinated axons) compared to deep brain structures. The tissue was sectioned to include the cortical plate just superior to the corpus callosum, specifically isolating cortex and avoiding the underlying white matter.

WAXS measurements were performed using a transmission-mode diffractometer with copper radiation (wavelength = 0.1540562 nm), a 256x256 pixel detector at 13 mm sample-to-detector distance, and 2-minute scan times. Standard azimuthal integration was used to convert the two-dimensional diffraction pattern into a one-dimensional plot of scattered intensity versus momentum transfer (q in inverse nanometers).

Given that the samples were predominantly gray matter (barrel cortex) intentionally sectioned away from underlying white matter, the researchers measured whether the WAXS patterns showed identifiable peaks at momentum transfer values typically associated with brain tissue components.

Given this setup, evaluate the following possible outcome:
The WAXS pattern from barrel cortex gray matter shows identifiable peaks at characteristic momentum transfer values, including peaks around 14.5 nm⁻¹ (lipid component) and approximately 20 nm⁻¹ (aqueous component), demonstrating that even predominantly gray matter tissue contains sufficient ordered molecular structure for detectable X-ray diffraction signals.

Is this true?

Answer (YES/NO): YES